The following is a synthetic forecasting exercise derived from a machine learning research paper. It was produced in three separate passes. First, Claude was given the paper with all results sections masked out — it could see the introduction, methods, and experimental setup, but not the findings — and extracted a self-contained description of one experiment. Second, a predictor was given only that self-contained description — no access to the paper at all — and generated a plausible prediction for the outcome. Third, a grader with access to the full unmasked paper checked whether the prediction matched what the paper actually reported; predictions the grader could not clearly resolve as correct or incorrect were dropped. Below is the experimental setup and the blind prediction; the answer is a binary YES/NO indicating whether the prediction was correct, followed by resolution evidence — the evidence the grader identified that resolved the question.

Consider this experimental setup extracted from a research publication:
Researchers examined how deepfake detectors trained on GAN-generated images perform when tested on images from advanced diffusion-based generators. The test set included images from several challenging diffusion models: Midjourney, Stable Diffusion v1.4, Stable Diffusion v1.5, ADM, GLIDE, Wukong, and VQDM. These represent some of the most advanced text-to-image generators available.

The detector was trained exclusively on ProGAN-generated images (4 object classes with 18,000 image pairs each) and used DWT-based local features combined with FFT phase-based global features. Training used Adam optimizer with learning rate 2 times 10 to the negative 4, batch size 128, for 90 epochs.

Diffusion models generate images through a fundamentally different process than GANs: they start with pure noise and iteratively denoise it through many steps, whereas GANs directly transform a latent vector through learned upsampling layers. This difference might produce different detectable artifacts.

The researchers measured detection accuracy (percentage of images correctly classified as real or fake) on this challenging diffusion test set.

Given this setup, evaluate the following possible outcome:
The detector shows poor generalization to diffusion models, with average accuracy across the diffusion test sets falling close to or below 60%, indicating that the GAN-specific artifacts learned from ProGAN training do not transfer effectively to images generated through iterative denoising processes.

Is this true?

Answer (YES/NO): NO